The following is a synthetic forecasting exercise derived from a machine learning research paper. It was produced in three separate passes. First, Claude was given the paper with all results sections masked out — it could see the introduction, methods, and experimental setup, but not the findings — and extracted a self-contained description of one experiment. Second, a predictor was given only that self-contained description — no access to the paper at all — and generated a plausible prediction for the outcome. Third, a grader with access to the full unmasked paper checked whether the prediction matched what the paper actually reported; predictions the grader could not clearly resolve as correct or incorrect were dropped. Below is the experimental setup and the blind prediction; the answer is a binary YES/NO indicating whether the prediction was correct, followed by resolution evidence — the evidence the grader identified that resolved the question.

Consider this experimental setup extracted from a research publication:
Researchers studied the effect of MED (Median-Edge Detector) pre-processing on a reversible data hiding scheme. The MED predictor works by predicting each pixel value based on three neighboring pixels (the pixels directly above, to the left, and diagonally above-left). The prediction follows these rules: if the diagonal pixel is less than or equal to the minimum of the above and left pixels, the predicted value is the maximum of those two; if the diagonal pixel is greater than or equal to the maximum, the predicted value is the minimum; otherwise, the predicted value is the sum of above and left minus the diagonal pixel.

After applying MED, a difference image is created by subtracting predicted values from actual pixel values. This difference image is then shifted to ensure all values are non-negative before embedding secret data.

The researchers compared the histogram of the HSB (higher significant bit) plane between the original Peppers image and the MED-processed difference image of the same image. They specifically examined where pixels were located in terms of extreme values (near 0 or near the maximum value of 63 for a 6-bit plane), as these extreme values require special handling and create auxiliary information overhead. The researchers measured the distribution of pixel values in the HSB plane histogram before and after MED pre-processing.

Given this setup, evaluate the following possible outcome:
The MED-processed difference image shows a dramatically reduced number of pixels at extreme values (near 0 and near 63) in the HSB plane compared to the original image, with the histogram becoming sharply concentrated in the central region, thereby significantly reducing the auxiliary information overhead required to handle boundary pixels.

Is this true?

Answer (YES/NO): YES